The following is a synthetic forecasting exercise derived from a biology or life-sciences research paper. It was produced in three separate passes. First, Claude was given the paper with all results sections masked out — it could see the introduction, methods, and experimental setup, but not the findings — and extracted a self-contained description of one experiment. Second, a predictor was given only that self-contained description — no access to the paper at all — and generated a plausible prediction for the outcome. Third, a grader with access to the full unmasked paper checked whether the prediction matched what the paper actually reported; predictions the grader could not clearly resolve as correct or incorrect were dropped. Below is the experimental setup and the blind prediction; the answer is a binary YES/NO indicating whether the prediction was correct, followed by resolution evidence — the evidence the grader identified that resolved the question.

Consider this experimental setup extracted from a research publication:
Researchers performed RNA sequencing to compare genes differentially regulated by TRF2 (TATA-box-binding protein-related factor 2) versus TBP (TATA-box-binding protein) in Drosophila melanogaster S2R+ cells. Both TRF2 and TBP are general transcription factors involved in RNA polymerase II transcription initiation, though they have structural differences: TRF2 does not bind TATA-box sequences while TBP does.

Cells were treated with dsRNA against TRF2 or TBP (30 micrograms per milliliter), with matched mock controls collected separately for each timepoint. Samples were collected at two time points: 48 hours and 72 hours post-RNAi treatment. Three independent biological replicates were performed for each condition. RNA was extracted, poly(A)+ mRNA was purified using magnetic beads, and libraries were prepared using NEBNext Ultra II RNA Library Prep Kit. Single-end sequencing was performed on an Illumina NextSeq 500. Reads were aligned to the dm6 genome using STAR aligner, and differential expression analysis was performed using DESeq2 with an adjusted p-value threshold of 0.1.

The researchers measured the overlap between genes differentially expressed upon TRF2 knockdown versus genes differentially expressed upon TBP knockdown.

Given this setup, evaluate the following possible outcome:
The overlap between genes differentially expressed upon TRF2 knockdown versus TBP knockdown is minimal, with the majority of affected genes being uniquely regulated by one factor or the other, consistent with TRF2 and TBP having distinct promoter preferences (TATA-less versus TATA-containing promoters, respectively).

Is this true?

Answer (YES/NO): YES